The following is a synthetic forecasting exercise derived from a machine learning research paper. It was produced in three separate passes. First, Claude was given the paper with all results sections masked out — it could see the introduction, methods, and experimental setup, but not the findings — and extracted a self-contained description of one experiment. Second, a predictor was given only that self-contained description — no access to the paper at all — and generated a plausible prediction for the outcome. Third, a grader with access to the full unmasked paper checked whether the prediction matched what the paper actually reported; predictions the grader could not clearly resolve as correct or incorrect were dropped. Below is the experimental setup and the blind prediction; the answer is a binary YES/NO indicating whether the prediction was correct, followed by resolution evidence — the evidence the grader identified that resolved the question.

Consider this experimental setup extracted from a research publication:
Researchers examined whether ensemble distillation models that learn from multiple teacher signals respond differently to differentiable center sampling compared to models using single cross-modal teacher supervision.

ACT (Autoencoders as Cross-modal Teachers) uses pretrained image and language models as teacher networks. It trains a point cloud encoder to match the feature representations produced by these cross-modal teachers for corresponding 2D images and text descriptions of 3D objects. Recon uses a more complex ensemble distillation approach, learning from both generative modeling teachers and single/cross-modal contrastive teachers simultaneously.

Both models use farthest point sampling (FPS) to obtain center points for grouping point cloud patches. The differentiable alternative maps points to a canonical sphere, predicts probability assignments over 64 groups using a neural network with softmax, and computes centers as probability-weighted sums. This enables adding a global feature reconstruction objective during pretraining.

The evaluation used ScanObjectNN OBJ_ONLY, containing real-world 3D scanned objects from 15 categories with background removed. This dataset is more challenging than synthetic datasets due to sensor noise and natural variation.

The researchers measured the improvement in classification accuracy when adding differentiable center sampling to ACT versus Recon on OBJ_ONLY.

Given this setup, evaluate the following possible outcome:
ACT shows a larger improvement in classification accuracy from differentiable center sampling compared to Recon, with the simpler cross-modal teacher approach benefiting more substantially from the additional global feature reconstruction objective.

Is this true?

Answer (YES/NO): NO